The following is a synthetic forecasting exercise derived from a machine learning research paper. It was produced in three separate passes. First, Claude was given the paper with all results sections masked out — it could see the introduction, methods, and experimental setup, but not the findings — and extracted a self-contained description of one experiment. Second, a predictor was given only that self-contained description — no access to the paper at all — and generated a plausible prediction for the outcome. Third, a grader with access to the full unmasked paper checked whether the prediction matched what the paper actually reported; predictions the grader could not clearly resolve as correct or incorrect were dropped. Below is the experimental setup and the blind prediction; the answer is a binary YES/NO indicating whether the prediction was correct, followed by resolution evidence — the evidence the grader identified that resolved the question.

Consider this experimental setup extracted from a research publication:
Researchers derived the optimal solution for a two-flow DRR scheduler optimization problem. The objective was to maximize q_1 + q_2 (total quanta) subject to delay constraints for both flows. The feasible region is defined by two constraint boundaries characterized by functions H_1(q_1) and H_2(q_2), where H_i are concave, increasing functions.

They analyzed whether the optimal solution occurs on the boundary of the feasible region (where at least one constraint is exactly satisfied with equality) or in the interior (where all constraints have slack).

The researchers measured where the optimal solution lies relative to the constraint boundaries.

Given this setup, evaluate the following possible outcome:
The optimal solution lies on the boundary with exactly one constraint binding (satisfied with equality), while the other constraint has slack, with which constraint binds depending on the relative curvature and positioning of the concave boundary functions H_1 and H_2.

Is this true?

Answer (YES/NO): NO